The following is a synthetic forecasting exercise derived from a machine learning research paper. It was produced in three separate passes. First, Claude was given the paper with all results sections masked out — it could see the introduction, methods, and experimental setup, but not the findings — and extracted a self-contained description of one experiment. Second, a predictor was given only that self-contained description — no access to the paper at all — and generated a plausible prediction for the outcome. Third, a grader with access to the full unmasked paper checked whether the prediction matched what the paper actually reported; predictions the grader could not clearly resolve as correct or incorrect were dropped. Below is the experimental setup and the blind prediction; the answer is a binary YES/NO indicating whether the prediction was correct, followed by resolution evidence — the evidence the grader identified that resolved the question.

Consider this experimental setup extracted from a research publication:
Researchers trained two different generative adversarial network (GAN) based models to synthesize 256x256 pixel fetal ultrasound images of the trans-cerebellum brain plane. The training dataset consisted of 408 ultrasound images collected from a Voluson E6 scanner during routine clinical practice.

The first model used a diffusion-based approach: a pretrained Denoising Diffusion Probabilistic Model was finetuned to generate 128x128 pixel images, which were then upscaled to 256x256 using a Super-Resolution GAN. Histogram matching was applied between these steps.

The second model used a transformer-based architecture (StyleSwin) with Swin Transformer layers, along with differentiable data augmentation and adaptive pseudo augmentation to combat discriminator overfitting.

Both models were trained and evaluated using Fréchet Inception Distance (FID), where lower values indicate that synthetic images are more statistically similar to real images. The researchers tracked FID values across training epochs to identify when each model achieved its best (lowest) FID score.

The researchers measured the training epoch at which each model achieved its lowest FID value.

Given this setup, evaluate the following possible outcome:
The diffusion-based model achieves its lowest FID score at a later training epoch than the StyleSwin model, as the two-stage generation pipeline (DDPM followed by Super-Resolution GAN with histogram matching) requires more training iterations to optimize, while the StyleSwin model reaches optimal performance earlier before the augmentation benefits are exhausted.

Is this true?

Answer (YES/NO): NO